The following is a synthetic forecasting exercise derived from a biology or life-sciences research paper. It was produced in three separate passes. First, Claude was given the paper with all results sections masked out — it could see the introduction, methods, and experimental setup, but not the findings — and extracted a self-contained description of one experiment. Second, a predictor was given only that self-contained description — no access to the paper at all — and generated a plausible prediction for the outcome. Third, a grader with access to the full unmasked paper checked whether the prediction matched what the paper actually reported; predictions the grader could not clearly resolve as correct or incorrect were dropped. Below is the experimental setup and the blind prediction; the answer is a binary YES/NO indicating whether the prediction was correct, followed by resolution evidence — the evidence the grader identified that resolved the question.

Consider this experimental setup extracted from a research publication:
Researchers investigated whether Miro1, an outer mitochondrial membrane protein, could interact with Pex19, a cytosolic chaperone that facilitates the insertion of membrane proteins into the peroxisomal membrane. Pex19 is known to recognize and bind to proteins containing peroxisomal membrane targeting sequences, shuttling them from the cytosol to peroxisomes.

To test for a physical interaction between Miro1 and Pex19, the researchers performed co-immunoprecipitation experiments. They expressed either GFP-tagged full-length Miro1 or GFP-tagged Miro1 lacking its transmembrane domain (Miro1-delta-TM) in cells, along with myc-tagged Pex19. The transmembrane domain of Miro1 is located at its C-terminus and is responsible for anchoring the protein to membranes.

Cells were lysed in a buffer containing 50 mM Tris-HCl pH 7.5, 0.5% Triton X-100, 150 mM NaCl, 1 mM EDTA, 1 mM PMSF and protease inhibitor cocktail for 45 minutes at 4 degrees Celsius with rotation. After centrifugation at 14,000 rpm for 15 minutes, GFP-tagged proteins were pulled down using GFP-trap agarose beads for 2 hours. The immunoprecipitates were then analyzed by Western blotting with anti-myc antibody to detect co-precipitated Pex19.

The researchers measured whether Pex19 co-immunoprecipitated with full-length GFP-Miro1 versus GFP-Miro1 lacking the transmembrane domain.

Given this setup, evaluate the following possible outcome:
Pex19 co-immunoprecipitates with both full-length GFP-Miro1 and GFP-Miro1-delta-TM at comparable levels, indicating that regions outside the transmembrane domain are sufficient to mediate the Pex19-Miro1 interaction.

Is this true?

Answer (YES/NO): NO